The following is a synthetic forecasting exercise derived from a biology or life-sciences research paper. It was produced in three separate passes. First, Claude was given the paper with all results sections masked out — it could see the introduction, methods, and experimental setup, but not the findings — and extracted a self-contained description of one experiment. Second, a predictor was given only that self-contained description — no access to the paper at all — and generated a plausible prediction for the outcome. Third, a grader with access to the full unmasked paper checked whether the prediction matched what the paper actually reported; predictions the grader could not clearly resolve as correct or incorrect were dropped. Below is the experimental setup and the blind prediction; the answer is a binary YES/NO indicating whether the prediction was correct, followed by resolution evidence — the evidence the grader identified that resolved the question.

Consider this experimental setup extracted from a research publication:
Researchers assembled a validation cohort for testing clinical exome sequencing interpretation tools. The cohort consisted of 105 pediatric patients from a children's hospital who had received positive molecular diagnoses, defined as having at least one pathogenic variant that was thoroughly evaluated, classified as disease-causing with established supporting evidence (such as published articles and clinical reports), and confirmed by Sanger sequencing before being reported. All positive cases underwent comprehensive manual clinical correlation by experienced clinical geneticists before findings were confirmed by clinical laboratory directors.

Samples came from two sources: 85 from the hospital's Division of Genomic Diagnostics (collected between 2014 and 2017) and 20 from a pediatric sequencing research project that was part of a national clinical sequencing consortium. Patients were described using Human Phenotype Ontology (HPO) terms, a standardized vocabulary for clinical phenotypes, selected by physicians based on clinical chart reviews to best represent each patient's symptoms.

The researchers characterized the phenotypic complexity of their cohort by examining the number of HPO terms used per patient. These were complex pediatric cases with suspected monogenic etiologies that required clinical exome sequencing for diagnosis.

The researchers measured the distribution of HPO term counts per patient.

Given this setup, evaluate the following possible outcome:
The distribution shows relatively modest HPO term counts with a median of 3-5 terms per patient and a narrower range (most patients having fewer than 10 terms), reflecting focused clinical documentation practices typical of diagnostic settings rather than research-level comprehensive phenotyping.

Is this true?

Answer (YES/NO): NO